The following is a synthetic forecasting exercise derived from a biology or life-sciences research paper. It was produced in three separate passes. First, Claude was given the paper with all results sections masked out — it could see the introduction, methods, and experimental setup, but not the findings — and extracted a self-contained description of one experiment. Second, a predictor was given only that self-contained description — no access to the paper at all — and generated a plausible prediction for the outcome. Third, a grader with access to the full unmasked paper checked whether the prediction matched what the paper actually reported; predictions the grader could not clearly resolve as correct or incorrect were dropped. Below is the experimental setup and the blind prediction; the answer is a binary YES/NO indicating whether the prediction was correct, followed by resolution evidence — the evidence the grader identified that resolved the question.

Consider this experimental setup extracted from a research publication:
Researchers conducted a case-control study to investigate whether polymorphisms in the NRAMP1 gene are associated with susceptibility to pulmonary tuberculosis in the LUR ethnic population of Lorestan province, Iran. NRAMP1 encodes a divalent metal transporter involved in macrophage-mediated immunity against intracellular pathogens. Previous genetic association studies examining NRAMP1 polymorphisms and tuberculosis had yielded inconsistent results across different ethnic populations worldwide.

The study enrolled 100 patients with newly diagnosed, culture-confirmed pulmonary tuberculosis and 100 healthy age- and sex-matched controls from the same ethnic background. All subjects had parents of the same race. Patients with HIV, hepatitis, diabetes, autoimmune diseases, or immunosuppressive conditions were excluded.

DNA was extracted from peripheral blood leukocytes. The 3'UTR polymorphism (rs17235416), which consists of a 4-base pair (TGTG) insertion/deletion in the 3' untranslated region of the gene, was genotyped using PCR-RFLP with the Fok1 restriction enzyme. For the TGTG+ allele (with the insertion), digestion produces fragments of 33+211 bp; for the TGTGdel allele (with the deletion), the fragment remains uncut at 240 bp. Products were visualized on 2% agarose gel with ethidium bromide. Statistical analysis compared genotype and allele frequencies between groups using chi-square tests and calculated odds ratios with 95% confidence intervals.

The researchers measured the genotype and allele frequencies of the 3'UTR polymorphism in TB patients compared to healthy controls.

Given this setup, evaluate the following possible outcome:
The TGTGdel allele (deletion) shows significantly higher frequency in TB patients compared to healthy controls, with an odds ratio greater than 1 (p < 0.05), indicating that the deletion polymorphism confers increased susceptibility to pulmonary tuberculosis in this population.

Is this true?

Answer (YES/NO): NO